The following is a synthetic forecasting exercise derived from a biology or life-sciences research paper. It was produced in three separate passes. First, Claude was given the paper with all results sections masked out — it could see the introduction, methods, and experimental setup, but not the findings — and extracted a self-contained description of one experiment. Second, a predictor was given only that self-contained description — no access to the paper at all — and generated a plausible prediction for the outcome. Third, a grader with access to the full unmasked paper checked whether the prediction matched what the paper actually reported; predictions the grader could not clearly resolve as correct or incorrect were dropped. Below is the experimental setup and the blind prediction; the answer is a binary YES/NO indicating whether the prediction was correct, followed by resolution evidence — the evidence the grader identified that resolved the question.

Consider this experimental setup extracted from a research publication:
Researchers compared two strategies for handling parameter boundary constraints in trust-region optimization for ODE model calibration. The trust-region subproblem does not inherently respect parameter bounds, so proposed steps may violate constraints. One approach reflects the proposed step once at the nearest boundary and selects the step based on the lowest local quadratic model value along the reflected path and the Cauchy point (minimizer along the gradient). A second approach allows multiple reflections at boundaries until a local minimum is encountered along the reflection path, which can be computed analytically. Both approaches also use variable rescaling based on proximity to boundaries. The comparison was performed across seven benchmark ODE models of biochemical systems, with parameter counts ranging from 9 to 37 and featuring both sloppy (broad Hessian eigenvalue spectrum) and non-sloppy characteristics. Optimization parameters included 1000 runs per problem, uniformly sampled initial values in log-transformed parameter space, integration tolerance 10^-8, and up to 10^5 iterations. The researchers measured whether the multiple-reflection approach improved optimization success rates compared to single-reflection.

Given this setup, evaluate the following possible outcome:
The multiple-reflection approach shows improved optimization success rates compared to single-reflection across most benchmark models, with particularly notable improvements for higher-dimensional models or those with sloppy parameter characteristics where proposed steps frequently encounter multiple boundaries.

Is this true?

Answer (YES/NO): NO